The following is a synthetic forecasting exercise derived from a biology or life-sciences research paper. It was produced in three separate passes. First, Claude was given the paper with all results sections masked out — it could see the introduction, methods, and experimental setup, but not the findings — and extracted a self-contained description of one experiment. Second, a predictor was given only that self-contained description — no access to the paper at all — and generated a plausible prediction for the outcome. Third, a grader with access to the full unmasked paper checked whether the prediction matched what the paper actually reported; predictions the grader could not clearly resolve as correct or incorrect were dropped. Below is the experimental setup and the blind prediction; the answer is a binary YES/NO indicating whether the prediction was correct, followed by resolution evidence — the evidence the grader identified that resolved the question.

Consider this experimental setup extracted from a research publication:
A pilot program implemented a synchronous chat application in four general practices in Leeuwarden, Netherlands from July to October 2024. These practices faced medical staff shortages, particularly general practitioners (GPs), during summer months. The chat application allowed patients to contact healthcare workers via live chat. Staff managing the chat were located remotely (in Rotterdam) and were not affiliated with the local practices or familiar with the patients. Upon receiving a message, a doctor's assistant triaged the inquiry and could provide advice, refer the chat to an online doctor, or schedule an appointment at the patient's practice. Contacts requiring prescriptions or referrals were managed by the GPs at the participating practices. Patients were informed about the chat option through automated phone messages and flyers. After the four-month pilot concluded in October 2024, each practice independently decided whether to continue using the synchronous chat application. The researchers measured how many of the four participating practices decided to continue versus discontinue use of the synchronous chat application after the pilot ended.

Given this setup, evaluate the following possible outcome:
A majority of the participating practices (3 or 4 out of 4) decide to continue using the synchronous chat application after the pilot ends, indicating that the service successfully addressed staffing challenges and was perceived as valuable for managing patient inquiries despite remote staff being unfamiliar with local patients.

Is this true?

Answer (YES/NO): NO